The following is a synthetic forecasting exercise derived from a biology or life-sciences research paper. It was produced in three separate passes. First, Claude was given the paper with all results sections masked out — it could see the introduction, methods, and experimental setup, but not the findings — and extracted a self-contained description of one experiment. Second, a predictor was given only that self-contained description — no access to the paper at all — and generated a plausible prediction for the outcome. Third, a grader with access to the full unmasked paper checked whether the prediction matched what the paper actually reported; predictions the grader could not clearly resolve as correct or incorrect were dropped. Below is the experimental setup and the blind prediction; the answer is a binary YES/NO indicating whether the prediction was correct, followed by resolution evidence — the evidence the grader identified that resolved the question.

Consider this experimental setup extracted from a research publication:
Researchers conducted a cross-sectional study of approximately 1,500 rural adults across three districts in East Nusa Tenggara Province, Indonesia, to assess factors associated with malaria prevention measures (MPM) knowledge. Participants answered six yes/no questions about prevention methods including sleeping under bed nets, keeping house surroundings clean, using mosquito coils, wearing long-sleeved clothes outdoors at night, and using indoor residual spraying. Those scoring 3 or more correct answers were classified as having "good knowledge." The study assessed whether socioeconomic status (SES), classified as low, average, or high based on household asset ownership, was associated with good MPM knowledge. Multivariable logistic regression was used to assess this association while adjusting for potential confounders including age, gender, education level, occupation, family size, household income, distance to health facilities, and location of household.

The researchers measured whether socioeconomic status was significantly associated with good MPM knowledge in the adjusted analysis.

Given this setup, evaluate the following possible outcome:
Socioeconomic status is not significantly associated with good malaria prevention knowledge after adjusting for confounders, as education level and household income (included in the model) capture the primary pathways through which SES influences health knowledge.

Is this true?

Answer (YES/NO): NO